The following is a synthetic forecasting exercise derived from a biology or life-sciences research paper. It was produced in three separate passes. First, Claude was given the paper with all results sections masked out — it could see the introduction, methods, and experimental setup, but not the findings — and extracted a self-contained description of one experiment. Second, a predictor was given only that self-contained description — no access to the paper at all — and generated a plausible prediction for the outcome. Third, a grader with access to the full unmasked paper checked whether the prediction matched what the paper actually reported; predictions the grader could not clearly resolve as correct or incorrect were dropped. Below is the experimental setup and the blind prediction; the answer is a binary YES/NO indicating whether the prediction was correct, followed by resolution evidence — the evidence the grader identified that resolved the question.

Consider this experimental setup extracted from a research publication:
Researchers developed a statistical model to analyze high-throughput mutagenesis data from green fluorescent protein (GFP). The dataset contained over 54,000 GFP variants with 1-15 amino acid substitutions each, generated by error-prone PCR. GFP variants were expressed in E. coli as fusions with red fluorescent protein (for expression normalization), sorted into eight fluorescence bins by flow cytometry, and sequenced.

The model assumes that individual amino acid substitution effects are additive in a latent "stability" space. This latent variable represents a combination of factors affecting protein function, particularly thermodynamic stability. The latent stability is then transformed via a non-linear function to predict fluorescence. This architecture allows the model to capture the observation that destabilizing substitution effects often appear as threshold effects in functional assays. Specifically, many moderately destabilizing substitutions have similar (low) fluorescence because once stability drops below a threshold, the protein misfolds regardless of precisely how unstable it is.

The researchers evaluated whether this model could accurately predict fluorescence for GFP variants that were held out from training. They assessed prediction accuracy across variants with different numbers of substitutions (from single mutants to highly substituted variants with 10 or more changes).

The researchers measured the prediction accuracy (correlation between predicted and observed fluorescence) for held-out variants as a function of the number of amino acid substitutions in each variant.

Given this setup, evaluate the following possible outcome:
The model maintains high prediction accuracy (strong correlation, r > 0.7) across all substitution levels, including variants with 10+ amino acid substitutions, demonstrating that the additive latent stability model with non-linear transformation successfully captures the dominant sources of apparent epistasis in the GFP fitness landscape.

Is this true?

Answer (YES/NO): YES